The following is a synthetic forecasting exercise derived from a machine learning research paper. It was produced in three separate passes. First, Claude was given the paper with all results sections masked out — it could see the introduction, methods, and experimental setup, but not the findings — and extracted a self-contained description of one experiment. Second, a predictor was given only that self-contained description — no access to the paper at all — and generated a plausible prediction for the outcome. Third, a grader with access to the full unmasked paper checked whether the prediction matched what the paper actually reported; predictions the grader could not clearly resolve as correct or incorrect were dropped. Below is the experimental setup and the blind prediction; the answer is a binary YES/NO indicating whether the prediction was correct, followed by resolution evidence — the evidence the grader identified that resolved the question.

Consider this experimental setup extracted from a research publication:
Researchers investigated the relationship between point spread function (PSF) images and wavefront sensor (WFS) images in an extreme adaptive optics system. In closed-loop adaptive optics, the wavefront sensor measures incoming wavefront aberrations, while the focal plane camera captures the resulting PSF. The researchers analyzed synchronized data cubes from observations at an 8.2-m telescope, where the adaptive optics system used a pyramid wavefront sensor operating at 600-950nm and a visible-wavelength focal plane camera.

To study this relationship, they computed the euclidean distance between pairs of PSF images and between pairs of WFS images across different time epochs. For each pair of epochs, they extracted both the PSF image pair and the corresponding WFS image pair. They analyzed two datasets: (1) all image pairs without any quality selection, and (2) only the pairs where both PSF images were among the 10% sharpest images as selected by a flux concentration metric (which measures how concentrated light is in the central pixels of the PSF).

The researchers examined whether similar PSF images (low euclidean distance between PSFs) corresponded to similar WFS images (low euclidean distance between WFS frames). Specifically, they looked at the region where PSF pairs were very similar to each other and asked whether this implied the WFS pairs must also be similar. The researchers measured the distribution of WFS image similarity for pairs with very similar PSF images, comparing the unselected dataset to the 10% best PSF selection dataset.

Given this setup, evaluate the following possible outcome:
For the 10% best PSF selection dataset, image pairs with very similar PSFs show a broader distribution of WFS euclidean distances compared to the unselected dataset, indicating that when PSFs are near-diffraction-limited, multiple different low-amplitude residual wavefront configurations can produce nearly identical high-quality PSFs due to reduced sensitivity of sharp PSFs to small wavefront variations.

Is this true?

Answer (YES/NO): NO